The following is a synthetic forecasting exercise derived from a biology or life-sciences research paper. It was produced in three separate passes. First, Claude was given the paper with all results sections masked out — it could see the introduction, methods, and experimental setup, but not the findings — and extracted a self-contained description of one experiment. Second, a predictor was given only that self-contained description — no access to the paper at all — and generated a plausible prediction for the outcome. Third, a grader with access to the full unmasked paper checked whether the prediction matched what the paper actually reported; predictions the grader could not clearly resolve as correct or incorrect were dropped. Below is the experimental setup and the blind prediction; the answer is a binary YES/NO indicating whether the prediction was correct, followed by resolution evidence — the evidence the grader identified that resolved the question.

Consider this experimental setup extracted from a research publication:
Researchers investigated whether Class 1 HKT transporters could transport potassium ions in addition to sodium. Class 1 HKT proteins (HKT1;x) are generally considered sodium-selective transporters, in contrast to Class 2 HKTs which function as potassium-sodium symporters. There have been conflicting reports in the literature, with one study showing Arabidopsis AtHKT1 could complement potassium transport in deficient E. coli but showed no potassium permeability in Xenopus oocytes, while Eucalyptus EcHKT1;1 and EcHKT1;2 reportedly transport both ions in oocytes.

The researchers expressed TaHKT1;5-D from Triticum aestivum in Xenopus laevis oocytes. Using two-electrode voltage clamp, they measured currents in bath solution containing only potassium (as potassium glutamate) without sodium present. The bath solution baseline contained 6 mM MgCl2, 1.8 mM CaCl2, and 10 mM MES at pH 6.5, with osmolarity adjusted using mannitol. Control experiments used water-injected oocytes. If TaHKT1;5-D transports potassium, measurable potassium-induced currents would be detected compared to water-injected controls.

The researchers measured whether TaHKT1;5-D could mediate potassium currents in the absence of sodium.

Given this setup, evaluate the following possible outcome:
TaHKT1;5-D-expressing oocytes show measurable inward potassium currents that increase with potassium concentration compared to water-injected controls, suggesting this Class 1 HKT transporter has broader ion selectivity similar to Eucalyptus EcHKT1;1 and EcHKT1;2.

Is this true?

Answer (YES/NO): NO